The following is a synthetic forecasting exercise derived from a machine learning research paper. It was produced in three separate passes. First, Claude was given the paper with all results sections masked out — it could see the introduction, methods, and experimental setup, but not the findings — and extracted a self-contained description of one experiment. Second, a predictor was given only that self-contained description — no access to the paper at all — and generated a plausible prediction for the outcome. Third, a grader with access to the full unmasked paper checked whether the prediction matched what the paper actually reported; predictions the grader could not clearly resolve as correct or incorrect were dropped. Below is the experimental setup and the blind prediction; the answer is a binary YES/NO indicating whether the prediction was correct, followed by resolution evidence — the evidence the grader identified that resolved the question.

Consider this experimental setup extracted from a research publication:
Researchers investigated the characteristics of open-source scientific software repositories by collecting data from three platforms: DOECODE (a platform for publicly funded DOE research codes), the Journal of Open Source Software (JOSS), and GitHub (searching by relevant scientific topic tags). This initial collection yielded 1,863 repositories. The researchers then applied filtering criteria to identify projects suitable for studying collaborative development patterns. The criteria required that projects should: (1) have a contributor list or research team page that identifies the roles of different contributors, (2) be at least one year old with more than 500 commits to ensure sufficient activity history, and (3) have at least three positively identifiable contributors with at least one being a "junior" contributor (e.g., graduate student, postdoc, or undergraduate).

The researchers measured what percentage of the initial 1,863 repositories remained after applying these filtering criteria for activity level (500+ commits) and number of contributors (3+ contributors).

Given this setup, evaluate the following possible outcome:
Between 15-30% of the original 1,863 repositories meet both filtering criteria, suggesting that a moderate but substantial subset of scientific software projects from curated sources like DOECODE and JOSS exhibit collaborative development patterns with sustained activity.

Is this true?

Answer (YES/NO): YES